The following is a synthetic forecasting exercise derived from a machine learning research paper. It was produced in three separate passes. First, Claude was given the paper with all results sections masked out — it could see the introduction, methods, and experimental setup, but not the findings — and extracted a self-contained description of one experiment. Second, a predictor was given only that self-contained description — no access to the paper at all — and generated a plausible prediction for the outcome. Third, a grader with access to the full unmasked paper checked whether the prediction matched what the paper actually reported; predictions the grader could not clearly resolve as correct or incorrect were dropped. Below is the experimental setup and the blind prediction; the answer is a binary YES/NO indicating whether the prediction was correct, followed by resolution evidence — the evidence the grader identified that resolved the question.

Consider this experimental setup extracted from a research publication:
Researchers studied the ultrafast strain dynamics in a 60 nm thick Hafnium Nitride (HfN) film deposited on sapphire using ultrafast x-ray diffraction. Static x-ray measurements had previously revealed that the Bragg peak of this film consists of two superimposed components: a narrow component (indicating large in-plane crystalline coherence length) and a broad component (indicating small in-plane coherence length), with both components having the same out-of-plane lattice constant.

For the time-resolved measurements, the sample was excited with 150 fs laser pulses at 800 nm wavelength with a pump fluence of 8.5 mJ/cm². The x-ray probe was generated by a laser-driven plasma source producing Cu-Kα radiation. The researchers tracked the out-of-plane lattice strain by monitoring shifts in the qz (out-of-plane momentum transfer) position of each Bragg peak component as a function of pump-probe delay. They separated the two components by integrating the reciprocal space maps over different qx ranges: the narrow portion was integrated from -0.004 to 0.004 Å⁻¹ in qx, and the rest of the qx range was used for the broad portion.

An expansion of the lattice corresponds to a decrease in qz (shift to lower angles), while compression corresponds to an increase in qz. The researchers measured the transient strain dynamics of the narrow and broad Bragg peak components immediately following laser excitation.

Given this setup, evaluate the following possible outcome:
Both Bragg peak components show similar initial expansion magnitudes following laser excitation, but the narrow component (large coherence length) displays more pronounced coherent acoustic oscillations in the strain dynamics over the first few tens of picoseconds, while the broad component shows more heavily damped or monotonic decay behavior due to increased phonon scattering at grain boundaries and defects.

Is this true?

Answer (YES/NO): NO